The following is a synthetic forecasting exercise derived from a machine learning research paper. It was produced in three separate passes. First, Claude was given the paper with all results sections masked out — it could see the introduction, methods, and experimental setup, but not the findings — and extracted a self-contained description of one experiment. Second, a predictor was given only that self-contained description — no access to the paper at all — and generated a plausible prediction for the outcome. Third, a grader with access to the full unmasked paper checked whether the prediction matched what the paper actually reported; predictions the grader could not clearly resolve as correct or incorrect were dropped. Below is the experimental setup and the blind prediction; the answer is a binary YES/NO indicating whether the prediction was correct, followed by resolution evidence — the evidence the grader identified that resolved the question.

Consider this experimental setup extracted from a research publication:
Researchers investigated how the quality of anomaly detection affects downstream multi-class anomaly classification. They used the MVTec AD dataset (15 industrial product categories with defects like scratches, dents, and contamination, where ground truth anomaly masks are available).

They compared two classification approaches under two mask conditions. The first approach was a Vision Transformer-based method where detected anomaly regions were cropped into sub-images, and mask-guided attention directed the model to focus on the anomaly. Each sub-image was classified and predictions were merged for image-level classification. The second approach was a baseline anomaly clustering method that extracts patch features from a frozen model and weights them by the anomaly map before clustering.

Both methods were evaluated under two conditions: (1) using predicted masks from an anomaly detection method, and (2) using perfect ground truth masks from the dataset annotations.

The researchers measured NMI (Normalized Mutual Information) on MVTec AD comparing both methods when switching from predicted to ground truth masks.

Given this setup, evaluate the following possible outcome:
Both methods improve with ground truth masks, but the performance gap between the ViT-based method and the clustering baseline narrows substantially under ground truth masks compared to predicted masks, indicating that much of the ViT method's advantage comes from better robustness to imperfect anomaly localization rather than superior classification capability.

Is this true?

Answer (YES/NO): NO